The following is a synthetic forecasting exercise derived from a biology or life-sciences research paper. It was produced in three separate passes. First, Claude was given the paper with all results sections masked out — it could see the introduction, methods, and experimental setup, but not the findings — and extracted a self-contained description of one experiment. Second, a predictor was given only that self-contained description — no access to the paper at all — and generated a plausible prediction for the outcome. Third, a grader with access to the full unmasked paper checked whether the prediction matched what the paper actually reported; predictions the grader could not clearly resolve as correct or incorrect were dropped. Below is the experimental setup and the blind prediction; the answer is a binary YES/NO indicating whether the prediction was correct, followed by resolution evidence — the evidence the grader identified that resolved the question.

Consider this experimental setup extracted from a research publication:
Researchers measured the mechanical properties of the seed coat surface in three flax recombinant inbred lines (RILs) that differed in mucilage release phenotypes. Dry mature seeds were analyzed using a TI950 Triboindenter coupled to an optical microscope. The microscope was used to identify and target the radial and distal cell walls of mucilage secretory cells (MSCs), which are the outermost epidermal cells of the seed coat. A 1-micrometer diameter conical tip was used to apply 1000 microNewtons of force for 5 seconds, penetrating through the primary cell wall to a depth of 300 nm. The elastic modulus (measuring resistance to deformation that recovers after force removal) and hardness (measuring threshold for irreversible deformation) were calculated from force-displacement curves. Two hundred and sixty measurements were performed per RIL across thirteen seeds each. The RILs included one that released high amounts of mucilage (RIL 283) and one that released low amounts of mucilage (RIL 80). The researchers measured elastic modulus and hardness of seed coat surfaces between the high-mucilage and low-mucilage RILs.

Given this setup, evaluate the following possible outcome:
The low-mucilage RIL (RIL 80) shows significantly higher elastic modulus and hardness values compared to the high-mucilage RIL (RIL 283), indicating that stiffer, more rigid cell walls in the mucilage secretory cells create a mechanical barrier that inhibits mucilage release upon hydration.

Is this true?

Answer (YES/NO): NO